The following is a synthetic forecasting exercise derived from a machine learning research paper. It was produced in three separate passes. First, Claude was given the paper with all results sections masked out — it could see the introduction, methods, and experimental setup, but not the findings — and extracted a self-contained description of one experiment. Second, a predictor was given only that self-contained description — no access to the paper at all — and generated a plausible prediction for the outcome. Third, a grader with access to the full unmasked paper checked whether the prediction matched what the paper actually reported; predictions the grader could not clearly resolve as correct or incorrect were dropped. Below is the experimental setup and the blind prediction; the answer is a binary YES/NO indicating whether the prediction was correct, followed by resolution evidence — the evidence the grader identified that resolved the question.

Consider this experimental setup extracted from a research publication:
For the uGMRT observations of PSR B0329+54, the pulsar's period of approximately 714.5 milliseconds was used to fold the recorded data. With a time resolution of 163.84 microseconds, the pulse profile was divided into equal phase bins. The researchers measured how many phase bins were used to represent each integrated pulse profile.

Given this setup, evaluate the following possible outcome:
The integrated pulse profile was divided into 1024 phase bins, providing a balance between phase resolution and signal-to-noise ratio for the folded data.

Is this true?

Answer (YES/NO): NO